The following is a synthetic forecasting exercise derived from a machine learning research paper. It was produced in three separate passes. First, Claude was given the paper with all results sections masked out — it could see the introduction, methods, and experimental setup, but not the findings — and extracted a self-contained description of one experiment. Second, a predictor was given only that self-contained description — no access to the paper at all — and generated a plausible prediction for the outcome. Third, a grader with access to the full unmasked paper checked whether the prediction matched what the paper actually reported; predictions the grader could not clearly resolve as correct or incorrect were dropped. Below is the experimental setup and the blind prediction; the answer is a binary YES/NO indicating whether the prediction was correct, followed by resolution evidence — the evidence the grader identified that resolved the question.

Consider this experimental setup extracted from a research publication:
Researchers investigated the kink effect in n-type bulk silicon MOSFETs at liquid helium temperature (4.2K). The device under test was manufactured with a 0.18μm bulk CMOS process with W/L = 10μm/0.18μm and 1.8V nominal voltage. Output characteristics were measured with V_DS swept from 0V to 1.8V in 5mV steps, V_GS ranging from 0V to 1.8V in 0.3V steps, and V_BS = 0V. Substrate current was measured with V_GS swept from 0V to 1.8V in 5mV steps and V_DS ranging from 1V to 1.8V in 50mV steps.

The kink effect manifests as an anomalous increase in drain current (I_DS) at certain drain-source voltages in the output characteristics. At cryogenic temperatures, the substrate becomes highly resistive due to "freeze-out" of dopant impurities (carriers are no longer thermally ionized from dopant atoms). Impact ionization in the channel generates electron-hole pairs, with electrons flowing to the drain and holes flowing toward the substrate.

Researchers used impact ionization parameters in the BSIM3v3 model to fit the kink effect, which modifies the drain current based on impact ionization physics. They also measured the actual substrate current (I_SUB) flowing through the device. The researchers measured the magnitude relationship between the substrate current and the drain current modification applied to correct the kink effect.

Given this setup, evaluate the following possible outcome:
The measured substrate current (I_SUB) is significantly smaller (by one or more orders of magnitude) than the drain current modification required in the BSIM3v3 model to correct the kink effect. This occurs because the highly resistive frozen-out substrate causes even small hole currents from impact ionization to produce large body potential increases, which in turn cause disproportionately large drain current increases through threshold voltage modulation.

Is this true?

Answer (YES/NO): YES